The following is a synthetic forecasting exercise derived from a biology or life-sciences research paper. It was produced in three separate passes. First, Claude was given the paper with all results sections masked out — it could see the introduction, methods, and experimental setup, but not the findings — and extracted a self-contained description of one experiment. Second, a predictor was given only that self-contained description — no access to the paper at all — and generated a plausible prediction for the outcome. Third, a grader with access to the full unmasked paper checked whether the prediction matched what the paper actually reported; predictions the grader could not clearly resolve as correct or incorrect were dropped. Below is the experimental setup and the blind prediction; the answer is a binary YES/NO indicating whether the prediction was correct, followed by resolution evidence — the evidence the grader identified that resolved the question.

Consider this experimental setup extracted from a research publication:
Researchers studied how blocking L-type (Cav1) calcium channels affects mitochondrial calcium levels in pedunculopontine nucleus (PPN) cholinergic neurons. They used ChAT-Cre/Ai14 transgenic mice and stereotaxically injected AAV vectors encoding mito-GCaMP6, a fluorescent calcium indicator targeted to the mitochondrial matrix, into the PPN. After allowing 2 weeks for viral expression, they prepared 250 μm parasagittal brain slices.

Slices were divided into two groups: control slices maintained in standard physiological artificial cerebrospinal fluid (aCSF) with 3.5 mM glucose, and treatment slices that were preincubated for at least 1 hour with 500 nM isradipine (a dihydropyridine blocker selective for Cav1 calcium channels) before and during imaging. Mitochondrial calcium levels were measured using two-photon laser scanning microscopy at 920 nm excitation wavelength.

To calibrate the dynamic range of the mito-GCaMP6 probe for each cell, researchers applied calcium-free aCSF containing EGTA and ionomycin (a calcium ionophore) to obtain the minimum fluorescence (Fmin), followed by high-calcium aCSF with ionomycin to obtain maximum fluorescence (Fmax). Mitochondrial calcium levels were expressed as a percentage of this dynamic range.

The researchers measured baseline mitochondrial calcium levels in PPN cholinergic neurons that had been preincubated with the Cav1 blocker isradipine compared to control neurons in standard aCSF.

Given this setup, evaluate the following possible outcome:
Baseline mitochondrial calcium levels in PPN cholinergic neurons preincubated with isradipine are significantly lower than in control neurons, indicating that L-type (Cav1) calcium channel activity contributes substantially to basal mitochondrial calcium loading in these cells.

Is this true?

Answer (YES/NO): YES